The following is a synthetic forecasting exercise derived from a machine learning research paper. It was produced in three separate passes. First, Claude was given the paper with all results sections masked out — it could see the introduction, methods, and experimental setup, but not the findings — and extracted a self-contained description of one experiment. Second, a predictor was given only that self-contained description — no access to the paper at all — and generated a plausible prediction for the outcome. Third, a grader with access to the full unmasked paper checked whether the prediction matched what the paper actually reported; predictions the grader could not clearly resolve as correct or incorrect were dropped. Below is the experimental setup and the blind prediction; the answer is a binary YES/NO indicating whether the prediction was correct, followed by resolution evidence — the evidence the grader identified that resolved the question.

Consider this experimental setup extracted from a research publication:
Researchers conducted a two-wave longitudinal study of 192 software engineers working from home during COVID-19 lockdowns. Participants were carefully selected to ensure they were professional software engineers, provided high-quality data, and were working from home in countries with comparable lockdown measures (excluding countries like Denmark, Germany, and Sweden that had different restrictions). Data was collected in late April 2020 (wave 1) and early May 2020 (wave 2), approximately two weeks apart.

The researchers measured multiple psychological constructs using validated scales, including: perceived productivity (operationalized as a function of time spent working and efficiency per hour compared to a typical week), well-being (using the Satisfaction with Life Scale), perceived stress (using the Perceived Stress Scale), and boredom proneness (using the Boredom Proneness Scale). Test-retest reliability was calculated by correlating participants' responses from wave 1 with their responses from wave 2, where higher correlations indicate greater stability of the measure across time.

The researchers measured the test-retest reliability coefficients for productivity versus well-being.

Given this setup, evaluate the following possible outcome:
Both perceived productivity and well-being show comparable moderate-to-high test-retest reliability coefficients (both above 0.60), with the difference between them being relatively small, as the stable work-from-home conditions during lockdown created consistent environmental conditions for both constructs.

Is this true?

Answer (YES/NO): NO